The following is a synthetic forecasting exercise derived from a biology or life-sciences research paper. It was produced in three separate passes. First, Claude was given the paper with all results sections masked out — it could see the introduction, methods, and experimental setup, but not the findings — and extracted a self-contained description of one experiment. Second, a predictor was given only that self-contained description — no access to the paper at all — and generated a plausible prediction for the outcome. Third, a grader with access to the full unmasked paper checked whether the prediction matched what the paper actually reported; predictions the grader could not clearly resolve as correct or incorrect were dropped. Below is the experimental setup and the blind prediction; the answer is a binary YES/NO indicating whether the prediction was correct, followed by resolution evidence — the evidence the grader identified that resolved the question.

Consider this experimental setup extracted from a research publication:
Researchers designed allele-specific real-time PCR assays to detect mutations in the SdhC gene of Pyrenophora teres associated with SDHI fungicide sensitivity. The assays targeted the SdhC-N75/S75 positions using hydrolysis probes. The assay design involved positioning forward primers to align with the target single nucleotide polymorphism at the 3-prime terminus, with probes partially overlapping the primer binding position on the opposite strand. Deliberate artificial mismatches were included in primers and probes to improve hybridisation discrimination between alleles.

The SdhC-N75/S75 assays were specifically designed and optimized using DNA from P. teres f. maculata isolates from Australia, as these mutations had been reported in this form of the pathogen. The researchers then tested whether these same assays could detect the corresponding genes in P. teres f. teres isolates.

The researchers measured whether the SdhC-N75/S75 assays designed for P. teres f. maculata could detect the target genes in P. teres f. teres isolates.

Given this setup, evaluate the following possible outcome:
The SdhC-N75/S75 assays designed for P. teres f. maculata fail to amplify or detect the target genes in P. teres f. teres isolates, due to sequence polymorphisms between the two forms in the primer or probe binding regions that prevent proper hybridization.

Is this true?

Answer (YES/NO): YES